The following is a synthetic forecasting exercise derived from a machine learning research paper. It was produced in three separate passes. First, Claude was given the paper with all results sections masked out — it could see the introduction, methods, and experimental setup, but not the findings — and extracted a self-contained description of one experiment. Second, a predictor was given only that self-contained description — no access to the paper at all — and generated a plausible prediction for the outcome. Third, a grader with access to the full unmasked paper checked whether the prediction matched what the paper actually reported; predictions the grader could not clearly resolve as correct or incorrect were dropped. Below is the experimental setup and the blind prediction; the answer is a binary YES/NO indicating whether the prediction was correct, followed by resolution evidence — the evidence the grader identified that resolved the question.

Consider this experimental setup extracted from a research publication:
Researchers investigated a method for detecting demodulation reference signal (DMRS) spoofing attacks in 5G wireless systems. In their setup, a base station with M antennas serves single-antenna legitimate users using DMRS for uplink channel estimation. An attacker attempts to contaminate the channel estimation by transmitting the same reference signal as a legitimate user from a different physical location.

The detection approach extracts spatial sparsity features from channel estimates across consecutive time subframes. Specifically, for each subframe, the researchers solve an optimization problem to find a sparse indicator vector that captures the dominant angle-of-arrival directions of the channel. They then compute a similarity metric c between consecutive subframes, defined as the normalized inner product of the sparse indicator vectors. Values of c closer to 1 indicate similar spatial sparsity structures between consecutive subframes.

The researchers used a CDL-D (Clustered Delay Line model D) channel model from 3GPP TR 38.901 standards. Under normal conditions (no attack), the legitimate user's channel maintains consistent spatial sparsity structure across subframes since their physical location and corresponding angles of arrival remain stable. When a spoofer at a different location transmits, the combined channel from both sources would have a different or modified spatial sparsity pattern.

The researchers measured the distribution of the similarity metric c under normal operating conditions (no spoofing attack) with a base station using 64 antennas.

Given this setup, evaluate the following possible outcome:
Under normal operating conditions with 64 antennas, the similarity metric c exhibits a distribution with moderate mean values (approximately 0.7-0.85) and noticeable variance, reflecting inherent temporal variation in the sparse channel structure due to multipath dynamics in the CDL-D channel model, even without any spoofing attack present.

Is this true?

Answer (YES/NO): NO